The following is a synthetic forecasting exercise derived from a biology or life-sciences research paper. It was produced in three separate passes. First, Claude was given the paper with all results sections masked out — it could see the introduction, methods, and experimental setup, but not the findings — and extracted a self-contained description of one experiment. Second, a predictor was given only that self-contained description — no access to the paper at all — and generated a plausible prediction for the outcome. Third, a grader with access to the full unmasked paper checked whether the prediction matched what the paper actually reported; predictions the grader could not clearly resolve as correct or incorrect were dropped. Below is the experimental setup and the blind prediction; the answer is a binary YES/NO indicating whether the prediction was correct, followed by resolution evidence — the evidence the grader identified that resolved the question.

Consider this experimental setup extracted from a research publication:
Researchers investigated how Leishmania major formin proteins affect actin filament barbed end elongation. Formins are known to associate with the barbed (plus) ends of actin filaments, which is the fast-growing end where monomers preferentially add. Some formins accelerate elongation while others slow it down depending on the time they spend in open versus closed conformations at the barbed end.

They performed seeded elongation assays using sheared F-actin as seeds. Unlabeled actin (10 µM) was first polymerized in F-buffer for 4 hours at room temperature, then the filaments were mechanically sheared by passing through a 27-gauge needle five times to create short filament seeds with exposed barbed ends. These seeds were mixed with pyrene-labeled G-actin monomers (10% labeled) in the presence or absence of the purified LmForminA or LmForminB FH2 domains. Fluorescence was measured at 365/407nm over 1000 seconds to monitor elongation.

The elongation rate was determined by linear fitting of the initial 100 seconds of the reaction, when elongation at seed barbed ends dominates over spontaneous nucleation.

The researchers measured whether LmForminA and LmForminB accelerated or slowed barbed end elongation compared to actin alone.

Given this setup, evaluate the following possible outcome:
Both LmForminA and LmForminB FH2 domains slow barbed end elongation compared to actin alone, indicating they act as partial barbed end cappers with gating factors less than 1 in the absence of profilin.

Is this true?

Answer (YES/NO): YES